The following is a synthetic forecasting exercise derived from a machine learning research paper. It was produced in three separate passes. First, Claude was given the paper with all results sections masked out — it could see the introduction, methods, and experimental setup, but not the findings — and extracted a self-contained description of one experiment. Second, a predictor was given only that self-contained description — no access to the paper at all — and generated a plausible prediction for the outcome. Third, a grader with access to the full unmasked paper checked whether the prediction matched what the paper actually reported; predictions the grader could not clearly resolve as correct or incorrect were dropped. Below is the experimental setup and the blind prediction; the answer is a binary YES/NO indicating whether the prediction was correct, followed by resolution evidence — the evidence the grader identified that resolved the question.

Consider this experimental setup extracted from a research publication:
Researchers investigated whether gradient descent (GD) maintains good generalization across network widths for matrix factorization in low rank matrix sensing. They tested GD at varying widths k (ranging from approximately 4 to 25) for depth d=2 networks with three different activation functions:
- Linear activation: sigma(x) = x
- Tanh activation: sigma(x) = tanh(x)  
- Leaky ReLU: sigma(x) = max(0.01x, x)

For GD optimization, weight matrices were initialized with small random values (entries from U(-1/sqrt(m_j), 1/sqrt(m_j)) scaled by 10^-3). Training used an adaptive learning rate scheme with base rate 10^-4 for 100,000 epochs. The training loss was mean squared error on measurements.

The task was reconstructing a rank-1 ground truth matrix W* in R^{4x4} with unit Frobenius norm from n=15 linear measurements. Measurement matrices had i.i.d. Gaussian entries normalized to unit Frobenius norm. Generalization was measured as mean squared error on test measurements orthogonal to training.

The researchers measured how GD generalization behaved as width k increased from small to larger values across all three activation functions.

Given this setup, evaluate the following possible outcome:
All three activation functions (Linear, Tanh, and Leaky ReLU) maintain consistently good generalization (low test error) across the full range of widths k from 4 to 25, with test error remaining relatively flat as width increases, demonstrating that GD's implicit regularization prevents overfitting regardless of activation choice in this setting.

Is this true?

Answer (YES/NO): NO